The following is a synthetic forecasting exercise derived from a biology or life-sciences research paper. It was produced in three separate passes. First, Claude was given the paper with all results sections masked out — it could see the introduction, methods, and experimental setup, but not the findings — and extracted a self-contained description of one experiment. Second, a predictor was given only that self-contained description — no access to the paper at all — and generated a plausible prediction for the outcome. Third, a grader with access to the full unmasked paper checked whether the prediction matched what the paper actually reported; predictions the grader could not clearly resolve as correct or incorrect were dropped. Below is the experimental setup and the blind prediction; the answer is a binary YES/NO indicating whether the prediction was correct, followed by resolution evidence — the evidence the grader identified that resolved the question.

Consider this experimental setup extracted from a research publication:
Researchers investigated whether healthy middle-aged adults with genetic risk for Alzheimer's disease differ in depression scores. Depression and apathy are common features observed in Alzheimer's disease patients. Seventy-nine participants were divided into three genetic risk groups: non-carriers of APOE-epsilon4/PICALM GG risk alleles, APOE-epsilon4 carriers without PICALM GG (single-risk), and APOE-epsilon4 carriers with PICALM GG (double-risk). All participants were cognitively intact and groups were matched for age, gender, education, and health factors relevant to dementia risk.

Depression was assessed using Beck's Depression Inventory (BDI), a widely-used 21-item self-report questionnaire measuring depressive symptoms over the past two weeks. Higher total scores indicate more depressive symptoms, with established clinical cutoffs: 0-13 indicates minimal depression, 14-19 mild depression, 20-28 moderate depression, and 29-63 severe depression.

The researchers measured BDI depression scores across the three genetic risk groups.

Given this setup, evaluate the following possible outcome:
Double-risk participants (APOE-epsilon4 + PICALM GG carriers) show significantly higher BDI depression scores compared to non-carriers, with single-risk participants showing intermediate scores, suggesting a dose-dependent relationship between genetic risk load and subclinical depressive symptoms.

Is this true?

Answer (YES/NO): NO